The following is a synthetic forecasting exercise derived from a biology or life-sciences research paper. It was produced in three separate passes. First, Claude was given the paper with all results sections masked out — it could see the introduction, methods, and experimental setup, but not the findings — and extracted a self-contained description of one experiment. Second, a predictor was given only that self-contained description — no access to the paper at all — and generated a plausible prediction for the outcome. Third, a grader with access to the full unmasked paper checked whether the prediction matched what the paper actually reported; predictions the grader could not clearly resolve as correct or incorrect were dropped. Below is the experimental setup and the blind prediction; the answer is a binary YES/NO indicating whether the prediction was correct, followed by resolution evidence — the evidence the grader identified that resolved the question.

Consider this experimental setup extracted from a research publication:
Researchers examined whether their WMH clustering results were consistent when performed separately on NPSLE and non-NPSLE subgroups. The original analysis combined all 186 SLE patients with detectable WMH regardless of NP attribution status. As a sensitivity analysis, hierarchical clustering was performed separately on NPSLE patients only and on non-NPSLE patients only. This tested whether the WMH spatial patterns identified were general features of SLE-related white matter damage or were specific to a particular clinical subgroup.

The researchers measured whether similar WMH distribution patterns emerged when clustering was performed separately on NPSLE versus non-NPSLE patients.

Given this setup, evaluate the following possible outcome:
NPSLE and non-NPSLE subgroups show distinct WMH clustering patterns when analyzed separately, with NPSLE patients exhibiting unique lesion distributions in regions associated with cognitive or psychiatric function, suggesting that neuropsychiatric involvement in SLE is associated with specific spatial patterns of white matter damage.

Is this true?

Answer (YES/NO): NO